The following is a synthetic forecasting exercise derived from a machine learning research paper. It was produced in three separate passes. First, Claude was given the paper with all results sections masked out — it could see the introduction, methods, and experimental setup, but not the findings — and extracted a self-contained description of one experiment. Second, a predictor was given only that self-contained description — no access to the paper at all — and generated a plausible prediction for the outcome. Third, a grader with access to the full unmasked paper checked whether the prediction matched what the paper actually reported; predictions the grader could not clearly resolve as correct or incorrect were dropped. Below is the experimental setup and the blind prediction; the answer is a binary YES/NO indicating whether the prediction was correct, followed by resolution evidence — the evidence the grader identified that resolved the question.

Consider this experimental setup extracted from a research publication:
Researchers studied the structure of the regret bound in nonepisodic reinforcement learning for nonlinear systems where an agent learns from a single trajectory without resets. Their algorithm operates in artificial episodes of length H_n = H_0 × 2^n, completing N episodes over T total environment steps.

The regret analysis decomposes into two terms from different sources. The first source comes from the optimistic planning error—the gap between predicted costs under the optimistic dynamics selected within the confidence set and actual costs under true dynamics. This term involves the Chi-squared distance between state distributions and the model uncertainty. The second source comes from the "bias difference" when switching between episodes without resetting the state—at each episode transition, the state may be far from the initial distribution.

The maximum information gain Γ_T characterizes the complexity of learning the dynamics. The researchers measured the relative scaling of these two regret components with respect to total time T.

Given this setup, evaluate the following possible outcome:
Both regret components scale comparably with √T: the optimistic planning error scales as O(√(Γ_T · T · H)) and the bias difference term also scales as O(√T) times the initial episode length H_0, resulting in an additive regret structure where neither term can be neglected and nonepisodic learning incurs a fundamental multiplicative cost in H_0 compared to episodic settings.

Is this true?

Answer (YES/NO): NO